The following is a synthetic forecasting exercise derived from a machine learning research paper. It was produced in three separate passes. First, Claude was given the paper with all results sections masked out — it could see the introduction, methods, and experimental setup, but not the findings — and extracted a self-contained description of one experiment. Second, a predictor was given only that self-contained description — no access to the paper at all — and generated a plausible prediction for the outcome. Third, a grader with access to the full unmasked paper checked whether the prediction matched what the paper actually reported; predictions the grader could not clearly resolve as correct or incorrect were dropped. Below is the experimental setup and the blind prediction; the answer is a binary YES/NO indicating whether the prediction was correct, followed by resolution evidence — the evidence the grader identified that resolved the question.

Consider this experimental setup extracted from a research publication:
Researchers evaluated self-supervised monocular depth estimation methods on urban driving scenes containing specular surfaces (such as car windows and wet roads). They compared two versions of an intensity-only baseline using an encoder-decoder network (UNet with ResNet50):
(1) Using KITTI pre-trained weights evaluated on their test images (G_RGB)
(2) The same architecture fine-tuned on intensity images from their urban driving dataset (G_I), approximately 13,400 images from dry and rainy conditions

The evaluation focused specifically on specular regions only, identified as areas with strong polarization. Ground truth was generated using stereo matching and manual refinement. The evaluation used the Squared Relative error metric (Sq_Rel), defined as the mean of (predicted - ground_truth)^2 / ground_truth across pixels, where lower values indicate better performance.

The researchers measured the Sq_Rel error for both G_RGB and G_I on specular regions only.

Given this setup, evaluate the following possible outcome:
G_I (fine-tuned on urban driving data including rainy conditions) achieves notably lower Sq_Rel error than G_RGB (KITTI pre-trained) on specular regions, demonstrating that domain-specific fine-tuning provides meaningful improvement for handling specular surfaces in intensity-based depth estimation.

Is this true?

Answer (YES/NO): YES